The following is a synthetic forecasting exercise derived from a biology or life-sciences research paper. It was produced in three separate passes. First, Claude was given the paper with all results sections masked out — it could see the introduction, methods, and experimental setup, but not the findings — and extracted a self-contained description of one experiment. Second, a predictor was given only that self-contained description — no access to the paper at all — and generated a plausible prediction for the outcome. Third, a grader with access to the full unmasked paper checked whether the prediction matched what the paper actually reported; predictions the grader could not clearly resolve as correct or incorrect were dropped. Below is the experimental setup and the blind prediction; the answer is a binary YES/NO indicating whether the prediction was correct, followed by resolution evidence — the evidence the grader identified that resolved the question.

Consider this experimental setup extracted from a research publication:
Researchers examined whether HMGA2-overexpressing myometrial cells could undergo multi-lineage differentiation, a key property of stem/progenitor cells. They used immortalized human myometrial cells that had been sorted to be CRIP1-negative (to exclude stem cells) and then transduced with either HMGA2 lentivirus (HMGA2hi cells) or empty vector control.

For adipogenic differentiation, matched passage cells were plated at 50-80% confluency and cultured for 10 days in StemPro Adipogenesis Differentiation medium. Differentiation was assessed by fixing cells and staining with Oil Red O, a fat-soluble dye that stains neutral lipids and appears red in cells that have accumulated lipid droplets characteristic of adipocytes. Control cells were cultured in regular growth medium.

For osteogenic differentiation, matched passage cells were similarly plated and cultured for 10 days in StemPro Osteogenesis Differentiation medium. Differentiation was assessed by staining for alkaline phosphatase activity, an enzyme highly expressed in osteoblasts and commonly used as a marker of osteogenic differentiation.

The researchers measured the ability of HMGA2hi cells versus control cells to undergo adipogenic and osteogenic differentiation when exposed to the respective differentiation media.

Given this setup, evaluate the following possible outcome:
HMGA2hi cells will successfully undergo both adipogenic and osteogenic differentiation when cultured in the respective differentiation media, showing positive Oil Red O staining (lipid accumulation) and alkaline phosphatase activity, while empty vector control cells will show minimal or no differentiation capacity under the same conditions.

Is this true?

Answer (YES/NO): NO